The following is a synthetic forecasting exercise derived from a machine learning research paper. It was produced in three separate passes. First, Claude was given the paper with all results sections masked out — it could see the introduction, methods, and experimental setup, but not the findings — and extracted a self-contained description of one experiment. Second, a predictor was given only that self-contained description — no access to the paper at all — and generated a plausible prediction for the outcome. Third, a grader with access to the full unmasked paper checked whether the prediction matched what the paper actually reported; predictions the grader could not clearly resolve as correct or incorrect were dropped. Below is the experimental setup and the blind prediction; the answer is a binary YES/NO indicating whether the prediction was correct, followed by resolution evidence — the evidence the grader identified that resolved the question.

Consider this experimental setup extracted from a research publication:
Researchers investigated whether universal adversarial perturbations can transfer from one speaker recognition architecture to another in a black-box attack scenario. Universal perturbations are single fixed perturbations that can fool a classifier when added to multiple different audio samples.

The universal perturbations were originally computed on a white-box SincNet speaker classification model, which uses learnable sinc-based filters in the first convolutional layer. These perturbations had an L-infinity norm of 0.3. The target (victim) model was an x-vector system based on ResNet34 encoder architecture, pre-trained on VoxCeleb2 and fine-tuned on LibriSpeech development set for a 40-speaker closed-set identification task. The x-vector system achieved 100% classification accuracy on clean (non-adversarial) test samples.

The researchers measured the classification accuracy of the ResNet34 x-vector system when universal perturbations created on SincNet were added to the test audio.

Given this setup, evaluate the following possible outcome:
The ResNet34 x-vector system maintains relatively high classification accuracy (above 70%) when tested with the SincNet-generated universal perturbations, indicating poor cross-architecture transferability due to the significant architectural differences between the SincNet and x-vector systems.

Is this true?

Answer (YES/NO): YES